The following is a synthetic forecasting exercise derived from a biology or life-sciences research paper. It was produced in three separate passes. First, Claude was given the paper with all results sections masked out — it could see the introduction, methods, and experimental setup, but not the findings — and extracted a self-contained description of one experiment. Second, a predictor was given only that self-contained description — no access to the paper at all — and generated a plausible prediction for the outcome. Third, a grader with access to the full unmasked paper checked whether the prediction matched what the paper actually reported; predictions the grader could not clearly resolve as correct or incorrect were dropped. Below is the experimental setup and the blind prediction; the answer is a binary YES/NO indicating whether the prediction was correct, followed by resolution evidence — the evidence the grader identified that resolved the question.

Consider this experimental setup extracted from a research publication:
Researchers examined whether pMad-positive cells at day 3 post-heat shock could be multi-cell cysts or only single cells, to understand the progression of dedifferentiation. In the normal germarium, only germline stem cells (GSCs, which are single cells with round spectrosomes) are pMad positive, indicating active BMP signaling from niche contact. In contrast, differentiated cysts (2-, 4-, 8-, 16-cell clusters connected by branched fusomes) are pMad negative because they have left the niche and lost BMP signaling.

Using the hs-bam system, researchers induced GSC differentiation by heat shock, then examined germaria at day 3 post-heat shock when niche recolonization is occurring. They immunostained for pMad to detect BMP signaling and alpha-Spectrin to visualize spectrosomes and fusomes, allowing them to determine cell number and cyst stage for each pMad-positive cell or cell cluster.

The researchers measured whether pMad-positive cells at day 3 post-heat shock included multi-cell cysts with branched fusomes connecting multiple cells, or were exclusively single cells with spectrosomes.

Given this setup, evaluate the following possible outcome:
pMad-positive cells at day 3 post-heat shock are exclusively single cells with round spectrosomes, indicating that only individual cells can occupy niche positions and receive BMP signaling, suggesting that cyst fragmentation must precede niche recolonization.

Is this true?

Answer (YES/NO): NO